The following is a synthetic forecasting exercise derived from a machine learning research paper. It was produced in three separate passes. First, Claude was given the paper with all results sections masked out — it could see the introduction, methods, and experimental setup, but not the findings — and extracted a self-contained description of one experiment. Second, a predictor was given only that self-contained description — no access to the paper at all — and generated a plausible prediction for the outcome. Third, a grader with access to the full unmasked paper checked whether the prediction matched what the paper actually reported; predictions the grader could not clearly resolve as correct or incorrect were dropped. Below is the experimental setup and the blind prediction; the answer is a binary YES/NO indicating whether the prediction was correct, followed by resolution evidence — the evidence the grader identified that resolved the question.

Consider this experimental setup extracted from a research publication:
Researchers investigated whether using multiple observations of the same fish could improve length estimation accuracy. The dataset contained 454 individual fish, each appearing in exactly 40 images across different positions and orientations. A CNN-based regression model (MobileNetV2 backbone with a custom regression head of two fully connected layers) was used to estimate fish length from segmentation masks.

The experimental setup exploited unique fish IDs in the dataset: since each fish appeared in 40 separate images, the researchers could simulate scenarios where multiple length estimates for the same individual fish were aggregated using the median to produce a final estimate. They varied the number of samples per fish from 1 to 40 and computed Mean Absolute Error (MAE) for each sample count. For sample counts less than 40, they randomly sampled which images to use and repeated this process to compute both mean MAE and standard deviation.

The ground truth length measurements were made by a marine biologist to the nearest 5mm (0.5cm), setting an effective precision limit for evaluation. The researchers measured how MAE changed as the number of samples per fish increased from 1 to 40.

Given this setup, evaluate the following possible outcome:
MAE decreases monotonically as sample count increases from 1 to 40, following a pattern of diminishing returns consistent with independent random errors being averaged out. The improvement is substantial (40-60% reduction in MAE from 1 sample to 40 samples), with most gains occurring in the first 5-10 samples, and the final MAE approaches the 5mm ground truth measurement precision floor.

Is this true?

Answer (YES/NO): YES